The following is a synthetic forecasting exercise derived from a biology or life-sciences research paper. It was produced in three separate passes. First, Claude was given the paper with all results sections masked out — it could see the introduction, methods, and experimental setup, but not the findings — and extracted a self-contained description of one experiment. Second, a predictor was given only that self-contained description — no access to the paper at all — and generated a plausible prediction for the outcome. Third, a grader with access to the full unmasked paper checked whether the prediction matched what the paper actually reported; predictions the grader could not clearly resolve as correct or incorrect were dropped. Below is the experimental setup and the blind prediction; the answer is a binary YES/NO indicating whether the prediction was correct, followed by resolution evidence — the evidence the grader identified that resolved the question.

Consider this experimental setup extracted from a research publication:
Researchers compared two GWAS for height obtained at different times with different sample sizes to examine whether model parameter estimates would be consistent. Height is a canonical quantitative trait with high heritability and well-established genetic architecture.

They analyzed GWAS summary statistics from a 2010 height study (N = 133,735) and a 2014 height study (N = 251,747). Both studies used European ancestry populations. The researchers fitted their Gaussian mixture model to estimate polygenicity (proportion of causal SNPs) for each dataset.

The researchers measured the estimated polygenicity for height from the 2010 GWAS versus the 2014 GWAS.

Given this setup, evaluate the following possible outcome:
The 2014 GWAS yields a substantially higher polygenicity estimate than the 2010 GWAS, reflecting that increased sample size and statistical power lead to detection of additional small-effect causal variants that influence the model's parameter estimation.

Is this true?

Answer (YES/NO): NO